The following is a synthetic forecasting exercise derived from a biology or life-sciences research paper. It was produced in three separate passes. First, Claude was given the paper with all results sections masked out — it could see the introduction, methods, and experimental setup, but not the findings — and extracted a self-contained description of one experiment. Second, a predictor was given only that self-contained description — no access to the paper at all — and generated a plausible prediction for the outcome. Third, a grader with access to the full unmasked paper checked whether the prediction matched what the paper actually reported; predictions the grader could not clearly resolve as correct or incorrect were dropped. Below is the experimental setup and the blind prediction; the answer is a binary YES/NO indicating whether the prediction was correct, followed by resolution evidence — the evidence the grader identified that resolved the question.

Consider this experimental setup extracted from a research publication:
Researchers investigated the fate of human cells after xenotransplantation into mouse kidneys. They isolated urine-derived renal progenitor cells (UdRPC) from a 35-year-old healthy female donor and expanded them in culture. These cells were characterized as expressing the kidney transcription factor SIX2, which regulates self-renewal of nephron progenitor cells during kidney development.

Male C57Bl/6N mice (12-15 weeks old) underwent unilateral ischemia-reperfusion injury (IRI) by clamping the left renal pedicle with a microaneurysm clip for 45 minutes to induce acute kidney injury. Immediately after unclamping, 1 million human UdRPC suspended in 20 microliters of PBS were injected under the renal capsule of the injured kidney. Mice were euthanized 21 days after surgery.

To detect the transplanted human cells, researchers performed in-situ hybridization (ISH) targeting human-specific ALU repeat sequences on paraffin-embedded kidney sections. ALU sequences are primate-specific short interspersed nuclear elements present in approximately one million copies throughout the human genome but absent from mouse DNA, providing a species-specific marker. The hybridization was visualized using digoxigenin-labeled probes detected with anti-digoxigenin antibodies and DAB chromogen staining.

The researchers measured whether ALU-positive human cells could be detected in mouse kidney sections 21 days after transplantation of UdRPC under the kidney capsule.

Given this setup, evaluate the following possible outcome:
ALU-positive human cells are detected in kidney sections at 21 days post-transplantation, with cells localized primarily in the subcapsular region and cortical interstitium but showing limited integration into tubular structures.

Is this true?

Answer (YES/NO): NO